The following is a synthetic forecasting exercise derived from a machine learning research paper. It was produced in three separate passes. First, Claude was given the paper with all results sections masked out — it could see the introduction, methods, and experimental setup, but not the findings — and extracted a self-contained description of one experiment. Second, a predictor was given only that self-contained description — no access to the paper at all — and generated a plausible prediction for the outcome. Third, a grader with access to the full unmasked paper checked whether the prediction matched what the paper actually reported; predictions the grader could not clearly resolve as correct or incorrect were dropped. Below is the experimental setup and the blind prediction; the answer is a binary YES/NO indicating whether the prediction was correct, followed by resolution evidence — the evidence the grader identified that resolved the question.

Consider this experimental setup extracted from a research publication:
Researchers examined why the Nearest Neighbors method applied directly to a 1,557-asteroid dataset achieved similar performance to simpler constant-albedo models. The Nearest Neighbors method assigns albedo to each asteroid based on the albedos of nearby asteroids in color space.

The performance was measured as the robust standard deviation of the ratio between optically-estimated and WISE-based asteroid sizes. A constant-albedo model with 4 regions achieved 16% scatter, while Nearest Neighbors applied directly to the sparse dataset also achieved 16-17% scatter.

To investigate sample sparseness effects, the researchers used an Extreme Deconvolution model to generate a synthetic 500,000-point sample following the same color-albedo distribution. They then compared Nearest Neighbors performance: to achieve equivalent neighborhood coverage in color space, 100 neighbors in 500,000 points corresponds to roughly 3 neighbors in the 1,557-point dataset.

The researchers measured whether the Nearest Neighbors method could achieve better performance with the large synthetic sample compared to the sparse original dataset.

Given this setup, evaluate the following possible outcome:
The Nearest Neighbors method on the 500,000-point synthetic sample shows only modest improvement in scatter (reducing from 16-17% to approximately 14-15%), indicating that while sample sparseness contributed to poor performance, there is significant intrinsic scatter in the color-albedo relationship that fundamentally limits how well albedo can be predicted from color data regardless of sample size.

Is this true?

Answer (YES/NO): YES